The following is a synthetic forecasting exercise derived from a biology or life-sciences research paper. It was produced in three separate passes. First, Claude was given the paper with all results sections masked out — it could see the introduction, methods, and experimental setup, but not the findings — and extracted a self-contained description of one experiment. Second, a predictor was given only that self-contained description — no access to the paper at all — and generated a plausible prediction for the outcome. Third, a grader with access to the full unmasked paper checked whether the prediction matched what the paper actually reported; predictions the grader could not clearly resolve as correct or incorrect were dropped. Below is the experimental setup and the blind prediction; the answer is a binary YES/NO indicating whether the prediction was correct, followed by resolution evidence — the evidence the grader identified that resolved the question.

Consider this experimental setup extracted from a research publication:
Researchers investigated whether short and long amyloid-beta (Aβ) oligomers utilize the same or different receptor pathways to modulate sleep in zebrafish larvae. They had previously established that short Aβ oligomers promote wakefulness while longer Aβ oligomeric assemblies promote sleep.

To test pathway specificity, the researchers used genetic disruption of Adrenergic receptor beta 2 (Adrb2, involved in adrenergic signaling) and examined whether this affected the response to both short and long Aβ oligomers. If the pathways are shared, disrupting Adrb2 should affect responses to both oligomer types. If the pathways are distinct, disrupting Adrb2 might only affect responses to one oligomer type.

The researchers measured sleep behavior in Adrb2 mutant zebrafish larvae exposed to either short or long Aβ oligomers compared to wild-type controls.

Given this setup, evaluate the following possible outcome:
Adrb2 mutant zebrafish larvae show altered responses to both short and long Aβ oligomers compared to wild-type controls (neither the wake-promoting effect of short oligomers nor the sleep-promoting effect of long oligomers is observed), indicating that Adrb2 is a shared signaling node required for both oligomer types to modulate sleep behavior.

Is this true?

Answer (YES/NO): NO